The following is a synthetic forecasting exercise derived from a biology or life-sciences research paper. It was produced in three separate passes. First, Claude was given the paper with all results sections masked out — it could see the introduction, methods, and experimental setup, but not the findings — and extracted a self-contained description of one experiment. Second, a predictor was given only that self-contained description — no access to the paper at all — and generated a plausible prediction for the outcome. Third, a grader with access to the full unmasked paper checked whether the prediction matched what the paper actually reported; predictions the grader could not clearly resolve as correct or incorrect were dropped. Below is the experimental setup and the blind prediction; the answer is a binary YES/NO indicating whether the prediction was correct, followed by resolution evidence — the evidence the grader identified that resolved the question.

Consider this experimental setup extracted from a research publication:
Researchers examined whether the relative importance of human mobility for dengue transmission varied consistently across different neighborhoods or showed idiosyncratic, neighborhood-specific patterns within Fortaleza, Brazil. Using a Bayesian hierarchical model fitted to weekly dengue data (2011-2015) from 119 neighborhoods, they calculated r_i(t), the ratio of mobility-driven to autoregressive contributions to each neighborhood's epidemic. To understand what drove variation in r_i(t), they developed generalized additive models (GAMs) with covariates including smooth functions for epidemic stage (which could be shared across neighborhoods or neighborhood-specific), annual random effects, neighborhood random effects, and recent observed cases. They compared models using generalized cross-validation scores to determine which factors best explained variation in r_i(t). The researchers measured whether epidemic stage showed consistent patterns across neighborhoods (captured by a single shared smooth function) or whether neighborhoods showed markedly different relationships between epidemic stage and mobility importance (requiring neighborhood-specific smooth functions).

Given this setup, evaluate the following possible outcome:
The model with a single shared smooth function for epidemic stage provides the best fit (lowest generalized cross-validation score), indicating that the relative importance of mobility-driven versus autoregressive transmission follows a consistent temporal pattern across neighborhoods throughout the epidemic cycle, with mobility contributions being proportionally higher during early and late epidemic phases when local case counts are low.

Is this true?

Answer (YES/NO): NO